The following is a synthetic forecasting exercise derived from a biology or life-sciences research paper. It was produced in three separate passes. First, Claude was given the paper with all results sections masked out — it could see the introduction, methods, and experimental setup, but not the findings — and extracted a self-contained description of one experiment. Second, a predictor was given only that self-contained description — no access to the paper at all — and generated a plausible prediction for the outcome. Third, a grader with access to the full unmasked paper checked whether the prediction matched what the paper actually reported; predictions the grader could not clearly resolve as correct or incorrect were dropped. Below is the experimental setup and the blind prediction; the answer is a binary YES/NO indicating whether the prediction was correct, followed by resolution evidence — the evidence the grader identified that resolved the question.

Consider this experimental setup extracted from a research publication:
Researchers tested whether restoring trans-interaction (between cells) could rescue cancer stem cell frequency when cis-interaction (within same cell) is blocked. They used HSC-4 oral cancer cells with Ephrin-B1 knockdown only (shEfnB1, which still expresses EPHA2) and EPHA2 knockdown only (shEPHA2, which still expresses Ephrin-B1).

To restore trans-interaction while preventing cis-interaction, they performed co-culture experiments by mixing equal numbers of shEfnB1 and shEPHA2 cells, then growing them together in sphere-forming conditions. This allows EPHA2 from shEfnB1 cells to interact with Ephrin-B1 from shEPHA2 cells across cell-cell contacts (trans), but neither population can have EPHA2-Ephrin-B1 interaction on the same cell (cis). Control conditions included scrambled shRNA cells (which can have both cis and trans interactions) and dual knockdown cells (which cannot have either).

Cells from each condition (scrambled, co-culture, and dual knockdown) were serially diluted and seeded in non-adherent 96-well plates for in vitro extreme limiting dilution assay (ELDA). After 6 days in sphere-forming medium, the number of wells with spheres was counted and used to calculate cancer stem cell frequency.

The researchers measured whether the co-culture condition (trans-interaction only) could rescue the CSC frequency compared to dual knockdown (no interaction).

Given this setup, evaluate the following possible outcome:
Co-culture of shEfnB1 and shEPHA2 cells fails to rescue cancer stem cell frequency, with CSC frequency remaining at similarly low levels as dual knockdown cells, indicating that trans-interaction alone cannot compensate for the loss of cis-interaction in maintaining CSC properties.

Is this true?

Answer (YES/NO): NO